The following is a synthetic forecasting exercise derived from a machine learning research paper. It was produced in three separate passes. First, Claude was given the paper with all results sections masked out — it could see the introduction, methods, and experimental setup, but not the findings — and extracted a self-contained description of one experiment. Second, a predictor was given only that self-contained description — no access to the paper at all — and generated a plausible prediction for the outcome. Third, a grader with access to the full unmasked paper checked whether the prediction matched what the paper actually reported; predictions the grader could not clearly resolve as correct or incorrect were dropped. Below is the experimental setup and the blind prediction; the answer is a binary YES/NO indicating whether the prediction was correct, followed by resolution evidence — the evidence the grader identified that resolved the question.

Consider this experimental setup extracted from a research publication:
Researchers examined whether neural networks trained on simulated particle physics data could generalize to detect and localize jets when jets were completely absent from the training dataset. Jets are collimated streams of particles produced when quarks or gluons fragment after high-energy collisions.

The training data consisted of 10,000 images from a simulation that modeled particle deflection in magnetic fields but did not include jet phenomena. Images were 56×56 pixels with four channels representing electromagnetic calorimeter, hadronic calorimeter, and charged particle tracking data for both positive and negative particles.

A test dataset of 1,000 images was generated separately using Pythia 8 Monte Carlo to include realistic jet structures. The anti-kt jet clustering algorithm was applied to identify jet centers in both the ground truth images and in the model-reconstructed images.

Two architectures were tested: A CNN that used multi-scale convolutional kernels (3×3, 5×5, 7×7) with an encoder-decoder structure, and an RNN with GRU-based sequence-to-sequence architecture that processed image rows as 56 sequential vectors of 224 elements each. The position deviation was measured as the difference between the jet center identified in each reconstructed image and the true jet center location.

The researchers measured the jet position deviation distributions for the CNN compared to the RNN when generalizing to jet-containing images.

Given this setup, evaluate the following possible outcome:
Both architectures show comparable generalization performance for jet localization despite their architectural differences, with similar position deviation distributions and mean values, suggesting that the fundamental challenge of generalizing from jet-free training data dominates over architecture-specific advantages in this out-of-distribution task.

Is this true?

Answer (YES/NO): NO